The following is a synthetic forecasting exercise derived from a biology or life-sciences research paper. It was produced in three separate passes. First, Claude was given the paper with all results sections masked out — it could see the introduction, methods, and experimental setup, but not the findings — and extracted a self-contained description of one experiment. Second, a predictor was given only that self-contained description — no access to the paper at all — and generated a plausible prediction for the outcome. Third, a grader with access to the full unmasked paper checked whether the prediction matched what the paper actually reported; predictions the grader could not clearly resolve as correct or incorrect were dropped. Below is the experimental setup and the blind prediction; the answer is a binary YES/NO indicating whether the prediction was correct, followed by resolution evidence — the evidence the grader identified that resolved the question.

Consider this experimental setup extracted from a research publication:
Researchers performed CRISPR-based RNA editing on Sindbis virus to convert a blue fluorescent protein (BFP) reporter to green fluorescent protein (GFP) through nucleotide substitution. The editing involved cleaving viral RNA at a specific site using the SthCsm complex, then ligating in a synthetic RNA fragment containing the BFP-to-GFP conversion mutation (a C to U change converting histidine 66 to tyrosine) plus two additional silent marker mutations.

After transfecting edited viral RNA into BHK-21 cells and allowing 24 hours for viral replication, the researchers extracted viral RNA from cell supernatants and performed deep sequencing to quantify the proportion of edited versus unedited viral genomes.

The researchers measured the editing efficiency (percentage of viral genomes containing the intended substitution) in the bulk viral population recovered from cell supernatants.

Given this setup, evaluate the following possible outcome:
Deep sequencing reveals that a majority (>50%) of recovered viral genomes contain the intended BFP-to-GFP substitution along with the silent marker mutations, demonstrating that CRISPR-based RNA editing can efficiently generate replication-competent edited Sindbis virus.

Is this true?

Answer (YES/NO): NO